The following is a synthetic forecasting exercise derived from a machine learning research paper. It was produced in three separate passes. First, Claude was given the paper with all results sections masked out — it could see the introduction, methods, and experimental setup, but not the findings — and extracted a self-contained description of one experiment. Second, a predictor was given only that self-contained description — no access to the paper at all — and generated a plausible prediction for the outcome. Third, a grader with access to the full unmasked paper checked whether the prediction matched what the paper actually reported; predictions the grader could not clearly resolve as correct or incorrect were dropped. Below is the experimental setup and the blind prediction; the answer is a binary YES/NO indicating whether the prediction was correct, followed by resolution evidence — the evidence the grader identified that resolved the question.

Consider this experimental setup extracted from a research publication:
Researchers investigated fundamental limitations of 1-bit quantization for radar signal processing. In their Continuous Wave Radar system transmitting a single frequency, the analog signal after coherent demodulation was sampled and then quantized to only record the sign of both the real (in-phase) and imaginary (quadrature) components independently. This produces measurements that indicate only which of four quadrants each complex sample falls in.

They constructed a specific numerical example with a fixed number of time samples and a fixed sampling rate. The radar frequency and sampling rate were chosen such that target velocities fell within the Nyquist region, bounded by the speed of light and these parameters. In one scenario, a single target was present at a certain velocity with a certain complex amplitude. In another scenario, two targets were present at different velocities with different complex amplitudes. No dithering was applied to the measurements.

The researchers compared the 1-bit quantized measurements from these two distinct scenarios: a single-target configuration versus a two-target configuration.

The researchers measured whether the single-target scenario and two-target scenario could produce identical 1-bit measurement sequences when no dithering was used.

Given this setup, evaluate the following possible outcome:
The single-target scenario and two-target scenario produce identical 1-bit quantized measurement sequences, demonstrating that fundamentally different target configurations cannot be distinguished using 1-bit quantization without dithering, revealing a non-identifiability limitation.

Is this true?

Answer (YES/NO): YES